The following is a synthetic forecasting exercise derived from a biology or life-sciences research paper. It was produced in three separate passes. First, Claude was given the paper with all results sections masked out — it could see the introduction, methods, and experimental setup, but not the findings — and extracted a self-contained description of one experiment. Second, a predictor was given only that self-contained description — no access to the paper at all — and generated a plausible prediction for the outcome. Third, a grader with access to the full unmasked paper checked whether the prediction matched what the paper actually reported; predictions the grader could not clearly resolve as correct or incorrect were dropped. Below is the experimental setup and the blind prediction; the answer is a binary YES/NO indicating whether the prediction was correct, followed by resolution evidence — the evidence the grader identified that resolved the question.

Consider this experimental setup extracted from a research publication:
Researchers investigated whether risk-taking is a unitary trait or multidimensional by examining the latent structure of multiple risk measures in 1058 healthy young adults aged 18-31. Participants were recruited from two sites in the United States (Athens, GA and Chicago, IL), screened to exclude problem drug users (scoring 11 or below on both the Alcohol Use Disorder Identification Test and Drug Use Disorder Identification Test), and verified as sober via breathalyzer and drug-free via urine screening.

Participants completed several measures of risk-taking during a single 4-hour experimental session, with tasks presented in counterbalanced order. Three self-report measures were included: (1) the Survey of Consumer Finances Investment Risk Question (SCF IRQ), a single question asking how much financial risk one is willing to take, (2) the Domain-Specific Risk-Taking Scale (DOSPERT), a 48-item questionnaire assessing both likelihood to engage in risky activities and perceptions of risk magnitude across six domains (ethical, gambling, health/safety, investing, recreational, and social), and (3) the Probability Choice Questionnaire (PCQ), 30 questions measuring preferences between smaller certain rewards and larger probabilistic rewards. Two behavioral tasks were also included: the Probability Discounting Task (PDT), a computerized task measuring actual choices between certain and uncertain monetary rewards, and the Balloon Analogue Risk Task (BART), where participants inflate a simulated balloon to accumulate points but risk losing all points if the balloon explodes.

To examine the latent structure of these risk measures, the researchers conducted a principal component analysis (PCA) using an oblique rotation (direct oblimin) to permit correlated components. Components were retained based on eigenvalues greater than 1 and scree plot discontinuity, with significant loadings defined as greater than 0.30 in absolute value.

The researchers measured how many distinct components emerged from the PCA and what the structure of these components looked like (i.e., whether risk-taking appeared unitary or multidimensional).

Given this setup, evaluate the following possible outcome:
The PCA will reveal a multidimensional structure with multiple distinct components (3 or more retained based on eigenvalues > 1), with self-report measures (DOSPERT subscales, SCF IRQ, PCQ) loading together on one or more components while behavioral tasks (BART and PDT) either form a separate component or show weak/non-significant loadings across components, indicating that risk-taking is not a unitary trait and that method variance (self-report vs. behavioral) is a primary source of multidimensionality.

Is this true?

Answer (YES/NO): NO